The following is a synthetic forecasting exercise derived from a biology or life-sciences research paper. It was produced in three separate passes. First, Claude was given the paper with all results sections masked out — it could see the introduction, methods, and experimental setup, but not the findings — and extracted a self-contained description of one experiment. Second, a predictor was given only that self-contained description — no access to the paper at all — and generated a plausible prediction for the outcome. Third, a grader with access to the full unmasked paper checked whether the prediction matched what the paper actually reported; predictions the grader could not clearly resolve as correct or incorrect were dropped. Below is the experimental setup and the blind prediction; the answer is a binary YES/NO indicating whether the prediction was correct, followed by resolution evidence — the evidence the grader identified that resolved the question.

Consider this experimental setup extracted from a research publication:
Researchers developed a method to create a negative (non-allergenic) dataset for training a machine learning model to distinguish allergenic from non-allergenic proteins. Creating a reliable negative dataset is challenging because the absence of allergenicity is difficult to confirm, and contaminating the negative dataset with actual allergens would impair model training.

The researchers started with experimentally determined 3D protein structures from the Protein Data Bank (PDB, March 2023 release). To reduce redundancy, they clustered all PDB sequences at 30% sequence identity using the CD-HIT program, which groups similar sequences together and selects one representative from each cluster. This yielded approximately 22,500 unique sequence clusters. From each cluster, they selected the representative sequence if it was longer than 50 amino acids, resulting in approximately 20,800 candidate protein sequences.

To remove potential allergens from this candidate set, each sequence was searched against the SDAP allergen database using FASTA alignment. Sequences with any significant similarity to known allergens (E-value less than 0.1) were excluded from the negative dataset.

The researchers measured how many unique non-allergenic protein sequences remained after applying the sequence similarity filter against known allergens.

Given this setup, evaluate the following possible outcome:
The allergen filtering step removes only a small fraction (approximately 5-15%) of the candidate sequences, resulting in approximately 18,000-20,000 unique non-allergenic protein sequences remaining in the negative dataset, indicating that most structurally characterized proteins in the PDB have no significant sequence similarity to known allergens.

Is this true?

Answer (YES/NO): NO